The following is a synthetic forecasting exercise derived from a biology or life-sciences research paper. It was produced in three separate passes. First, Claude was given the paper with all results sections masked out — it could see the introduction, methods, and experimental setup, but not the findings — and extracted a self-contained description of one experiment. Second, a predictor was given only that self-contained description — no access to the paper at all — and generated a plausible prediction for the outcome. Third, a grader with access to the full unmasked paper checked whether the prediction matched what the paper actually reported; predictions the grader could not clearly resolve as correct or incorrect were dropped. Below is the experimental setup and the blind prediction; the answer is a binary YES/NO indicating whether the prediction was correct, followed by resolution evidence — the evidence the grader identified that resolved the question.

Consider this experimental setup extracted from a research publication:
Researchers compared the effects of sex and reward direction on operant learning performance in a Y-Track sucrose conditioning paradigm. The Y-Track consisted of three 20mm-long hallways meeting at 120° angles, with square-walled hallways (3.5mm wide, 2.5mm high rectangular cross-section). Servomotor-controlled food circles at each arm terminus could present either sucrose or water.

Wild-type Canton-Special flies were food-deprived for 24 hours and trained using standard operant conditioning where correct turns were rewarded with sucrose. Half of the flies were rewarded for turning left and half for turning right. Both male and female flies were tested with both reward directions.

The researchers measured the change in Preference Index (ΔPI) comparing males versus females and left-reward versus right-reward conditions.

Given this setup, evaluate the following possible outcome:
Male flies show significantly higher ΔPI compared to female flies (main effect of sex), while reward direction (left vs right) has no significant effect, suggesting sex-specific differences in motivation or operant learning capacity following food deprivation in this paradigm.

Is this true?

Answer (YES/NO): NO